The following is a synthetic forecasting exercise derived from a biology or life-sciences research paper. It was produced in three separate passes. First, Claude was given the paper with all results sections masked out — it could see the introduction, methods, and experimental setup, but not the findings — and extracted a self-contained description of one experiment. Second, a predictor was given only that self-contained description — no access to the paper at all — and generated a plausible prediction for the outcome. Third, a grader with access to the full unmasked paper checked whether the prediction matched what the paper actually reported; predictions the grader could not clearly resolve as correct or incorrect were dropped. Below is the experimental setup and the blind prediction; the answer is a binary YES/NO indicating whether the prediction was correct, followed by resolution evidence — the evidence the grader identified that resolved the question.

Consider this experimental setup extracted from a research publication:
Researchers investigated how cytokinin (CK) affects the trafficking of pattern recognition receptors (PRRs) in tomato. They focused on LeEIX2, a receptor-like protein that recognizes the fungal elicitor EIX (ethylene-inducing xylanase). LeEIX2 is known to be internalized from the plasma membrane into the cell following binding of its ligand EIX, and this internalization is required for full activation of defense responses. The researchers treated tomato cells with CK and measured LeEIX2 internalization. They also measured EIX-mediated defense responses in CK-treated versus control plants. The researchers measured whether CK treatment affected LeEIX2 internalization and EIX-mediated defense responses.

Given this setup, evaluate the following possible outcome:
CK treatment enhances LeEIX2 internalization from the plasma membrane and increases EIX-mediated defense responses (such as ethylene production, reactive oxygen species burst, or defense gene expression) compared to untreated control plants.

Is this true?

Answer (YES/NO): YES